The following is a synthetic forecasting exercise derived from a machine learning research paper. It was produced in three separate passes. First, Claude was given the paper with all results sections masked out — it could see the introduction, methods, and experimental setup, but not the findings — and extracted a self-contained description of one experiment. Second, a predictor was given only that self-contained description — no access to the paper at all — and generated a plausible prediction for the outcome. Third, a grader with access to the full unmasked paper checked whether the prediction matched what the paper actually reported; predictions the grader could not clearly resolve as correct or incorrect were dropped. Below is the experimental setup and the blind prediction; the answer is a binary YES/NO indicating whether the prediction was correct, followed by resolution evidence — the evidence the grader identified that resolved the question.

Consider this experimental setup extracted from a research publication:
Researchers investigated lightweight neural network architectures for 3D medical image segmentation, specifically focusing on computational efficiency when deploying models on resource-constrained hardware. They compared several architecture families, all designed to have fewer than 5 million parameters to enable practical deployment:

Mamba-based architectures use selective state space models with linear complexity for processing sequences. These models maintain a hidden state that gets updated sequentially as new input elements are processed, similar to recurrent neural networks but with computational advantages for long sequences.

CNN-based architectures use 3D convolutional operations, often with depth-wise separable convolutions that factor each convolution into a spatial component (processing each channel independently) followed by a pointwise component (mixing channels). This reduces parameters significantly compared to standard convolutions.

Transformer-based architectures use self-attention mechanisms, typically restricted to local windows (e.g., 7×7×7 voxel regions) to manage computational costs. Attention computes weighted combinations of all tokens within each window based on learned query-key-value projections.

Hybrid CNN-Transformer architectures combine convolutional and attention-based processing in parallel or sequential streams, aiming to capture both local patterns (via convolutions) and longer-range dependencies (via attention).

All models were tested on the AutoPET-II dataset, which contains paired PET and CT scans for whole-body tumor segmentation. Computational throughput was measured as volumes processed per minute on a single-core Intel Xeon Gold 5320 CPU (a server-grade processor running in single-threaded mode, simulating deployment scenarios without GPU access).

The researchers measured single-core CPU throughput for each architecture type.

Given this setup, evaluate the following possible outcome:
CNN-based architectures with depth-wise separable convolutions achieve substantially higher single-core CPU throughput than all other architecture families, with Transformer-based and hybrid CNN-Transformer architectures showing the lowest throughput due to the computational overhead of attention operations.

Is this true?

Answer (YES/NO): NO